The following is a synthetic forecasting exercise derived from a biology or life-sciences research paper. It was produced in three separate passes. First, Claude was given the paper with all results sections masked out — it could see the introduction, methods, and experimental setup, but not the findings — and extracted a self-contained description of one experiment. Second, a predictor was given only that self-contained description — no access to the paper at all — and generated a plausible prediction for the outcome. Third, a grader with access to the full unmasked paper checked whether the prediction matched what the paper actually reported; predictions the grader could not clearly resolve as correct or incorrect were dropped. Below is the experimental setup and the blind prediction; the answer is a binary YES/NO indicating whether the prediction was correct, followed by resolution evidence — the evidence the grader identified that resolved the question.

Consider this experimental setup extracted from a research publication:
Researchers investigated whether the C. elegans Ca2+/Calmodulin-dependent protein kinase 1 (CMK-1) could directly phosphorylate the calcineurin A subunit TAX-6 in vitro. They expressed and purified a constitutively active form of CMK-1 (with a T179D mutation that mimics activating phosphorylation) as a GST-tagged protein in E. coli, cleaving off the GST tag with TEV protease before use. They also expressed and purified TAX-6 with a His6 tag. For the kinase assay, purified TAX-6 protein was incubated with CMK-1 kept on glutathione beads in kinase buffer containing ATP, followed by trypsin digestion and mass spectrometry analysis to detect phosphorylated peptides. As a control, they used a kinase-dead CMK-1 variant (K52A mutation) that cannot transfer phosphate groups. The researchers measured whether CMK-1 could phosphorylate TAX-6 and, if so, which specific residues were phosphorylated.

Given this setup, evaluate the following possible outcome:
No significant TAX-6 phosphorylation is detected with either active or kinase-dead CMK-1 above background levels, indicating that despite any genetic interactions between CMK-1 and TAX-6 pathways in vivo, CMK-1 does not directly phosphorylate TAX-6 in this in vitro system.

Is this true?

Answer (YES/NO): NO